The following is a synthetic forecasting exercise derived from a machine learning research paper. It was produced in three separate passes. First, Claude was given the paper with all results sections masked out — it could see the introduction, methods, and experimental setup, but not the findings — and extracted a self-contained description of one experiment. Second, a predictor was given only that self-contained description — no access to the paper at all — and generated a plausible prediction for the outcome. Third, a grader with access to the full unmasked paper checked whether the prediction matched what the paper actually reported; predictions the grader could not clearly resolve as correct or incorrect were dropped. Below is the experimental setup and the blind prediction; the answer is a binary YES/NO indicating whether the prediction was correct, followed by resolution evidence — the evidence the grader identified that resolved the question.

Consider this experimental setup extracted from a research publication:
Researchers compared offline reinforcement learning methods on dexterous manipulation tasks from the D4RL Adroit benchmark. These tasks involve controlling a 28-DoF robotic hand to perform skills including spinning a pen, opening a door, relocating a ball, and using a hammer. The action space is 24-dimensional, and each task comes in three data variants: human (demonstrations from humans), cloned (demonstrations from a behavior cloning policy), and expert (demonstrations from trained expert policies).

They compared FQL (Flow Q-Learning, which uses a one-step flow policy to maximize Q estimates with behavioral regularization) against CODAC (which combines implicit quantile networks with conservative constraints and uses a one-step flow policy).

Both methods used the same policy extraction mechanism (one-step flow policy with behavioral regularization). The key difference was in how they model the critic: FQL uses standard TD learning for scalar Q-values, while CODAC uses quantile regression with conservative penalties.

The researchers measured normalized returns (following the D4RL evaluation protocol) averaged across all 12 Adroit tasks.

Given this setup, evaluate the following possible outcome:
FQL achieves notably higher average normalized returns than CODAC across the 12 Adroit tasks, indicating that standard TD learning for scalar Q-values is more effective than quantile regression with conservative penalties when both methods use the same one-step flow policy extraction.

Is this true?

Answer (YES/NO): NO